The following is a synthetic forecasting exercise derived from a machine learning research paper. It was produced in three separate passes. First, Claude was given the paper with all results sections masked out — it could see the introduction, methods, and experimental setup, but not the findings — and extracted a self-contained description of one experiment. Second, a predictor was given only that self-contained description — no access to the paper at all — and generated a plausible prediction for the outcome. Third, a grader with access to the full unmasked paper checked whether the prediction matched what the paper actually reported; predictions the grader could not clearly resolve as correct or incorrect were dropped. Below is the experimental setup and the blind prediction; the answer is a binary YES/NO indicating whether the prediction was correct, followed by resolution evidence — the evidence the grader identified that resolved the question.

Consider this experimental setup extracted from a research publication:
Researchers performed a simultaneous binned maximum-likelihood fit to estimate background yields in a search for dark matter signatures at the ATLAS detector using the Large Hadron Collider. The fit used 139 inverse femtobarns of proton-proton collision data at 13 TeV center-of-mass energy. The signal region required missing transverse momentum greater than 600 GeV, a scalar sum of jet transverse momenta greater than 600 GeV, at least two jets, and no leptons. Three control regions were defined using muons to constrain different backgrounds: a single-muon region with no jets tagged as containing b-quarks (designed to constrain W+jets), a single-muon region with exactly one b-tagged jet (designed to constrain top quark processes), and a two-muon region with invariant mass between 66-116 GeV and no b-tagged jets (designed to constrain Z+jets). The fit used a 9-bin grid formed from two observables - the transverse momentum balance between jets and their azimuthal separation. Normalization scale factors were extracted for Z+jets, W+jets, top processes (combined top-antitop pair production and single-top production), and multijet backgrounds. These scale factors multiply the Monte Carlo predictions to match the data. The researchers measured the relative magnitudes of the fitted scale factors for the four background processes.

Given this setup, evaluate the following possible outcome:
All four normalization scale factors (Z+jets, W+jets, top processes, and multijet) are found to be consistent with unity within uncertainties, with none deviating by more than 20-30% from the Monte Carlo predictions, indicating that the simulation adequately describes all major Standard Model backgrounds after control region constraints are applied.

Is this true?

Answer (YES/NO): NO